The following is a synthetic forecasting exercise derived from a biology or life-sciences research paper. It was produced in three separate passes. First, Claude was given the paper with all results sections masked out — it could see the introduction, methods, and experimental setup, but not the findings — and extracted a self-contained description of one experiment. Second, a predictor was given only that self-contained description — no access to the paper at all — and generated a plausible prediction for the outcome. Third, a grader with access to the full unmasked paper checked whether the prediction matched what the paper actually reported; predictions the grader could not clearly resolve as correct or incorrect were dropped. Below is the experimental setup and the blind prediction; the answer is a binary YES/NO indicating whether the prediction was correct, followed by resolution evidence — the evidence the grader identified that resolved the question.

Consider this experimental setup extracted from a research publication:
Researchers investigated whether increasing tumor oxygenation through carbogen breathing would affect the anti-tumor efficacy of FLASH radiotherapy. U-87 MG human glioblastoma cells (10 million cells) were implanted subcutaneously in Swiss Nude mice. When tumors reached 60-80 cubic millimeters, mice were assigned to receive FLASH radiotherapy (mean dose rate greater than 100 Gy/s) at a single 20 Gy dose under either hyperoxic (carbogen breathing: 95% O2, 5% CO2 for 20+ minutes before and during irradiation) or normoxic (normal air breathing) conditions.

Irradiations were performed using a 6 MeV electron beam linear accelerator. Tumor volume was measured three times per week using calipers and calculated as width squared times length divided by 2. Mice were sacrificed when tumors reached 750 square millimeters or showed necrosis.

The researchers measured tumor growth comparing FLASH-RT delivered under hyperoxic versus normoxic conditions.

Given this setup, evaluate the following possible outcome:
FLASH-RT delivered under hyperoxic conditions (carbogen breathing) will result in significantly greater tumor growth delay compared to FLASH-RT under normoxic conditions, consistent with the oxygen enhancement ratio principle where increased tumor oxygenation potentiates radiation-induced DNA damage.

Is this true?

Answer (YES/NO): YES